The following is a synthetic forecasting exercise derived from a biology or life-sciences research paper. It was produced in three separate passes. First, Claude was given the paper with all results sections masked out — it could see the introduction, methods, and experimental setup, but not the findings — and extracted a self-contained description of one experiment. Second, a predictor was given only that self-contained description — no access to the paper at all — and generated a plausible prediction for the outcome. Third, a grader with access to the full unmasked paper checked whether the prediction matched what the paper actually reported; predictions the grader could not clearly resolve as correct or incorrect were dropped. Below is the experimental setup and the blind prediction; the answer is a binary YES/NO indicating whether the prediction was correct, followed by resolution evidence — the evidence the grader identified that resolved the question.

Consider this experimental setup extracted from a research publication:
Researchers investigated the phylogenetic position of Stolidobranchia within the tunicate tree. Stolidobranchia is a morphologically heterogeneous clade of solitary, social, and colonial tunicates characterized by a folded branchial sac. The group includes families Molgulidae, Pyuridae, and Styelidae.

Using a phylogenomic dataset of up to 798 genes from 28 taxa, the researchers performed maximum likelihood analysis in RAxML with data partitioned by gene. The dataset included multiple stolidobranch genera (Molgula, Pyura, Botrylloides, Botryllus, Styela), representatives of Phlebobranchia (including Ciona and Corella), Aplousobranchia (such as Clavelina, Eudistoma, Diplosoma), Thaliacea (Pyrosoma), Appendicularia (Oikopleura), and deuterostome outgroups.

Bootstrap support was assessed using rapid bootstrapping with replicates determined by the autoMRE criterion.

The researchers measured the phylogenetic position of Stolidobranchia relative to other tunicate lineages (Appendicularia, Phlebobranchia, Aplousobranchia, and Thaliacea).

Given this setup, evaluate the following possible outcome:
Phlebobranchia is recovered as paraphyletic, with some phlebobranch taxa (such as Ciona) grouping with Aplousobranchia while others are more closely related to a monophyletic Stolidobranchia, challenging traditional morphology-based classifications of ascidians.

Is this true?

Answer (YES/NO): NO